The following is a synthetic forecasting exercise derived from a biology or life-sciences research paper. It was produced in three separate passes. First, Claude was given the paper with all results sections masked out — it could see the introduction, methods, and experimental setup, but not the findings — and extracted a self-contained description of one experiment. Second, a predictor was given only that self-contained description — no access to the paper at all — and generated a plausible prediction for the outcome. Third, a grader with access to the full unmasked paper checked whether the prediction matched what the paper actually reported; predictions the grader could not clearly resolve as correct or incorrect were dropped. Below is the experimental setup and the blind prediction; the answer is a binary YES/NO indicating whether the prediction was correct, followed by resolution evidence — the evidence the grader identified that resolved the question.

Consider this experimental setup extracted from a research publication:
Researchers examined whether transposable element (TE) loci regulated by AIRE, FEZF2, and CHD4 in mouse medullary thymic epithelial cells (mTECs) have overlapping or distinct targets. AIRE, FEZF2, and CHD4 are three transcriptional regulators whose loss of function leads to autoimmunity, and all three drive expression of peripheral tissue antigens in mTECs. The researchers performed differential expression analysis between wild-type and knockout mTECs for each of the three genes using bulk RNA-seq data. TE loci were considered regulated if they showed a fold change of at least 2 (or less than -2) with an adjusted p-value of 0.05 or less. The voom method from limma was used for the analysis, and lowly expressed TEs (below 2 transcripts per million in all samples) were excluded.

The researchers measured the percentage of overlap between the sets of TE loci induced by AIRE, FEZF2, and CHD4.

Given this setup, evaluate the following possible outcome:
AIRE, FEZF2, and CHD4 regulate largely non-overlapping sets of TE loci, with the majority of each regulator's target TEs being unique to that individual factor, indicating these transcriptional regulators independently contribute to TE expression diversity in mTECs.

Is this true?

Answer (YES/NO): YES